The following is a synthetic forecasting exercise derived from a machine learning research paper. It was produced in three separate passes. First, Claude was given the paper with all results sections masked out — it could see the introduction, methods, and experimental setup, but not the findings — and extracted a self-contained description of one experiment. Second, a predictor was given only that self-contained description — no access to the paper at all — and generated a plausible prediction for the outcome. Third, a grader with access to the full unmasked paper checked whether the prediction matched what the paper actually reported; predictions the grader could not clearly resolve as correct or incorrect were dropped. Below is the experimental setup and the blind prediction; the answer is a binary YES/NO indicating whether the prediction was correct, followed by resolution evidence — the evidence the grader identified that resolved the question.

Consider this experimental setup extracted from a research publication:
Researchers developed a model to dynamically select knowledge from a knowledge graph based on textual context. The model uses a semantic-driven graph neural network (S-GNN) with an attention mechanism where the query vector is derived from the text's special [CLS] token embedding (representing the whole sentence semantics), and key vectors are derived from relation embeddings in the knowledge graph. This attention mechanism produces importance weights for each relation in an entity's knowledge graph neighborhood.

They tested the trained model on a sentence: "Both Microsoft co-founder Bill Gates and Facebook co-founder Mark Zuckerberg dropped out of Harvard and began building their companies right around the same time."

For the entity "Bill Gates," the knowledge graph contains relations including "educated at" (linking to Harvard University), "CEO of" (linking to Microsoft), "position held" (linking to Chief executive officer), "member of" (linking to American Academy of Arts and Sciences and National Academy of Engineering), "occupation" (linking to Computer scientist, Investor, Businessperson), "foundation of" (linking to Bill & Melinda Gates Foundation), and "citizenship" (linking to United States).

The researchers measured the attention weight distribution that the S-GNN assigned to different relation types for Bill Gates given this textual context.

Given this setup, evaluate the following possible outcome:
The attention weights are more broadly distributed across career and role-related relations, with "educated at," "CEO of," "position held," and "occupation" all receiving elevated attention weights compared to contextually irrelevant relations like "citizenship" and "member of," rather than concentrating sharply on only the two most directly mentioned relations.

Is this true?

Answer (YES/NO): NO